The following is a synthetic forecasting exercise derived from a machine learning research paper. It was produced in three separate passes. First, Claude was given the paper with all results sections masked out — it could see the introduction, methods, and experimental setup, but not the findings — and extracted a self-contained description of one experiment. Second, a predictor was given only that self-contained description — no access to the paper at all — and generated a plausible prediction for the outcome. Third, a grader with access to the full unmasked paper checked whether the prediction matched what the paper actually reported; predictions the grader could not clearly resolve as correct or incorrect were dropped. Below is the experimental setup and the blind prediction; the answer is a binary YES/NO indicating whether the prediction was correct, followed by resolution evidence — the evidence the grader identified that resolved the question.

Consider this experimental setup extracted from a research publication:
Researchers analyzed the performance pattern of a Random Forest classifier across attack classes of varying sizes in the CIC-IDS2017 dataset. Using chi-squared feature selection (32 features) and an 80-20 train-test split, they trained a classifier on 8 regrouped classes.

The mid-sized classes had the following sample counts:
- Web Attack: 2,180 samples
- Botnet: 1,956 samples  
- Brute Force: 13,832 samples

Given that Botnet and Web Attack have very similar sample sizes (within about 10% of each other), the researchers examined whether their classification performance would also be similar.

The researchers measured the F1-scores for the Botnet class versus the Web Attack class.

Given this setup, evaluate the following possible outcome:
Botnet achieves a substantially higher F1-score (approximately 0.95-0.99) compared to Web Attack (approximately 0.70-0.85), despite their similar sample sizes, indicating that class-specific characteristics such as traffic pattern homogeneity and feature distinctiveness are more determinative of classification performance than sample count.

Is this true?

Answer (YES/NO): NO